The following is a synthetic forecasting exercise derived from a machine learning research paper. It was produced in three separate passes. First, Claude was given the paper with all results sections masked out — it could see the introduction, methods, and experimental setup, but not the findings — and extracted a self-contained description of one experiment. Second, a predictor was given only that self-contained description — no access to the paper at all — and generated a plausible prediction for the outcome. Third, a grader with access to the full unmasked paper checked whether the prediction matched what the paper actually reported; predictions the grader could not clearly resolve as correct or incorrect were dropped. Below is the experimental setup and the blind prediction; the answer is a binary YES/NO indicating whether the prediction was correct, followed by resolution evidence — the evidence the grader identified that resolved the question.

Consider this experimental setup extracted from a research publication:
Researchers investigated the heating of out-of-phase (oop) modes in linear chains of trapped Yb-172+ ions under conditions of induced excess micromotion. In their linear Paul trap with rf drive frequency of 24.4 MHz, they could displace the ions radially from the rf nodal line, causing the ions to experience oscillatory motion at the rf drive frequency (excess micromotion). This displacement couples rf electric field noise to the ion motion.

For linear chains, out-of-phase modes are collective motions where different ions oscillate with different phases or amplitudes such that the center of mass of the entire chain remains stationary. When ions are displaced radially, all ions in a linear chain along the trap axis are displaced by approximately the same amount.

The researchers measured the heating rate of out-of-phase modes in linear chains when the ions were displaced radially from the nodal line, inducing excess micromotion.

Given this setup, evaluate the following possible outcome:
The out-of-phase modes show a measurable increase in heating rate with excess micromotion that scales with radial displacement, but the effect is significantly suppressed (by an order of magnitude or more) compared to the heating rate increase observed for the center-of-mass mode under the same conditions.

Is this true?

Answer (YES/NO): NO